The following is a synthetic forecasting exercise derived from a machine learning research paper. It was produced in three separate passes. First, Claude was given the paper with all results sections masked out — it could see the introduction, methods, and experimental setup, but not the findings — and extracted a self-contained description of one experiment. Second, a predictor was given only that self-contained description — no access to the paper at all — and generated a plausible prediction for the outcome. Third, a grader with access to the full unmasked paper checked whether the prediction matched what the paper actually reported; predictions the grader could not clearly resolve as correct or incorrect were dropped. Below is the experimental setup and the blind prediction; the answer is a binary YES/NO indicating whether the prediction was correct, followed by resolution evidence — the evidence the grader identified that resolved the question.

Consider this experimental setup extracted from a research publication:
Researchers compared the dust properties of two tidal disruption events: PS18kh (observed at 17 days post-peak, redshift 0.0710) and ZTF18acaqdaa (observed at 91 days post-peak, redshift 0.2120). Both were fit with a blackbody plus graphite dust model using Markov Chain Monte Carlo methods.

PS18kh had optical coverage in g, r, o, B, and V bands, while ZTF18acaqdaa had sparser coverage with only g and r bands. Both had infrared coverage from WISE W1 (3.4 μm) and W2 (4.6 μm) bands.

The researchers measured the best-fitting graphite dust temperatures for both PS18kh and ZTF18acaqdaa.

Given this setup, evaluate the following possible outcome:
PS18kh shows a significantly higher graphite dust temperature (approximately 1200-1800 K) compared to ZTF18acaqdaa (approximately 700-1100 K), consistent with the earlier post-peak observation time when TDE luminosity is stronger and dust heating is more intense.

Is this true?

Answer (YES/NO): NO